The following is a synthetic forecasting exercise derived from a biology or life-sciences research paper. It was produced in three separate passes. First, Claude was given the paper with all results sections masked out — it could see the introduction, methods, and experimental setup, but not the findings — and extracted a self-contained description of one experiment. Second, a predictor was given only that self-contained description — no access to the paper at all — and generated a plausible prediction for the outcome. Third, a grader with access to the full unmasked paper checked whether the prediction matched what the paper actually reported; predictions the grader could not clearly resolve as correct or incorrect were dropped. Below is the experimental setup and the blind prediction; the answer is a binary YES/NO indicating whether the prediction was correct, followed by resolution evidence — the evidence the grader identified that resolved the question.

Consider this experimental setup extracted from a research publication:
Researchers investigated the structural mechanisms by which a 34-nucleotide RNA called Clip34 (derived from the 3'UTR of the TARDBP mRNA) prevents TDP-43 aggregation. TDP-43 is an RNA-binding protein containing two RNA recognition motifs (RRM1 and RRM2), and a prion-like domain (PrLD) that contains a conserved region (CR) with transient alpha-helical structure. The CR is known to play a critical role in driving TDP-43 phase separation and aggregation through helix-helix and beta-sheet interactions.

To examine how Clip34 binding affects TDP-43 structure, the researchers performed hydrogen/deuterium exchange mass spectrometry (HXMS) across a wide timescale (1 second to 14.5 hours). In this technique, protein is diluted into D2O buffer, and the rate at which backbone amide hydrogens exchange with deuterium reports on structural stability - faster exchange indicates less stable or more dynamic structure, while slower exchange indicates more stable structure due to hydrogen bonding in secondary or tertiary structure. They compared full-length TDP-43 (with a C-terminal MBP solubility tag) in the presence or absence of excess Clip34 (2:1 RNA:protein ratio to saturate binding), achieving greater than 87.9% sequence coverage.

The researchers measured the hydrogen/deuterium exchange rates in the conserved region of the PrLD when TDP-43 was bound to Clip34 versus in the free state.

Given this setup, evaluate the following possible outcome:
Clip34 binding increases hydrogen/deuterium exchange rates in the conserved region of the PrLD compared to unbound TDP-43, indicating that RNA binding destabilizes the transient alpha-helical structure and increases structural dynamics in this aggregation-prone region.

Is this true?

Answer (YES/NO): YES